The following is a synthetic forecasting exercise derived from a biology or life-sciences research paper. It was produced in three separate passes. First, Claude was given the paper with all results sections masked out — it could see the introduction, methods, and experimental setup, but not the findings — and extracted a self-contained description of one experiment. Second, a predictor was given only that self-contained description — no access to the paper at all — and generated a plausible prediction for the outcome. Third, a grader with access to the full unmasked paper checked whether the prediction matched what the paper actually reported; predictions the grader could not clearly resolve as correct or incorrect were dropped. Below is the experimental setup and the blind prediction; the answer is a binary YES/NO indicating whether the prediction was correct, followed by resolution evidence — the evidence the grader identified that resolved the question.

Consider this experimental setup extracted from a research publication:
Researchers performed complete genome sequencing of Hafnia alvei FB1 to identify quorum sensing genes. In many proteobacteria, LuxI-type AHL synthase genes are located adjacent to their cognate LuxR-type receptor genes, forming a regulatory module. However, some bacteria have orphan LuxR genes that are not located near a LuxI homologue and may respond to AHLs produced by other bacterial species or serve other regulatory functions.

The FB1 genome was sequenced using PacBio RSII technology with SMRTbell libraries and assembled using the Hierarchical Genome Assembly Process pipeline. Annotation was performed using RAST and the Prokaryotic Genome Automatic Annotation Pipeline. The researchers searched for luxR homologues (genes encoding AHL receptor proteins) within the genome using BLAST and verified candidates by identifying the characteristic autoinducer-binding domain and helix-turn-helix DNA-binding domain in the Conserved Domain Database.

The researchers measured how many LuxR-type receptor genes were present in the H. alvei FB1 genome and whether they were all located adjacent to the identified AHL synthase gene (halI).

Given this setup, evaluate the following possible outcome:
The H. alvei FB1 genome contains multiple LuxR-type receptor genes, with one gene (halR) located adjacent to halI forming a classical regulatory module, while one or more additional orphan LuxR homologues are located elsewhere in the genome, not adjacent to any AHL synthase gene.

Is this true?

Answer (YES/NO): NO